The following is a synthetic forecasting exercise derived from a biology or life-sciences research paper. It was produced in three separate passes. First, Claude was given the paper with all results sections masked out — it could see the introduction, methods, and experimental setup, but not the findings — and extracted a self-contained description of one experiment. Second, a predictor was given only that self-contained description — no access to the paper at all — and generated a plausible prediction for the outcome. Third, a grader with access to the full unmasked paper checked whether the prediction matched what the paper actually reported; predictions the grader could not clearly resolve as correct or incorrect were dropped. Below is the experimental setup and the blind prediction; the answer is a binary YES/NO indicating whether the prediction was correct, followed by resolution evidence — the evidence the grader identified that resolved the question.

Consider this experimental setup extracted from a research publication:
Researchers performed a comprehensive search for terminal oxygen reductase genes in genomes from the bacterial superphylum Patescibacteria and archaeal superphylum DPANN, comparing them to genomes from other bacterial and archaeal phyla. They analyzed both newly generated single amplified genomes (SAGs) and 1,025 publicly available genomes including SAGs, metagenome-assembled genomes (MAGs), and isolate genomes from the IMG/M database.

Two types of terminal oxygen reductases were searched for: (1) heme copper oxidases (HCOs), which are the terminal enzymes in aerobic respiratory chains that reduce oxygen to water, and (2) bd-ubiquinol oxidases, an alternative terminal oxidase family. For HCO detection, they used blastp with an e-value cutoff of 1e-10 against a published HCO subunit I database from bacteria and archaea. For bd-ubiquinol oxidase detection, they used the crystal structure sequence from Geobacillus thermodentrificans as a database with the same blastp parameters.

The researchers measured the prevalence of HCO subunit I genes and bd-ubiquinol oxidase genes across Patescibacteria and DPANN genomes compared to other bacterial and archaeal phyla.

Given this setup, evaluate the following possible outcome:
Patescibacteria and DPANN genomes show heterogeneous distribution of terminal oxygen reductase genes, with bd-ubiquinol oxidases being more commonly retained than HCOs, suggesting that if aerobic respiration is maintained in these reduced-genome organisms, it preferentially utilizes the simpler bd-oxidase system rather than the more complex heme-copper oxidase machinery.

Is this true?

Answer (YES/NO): NO